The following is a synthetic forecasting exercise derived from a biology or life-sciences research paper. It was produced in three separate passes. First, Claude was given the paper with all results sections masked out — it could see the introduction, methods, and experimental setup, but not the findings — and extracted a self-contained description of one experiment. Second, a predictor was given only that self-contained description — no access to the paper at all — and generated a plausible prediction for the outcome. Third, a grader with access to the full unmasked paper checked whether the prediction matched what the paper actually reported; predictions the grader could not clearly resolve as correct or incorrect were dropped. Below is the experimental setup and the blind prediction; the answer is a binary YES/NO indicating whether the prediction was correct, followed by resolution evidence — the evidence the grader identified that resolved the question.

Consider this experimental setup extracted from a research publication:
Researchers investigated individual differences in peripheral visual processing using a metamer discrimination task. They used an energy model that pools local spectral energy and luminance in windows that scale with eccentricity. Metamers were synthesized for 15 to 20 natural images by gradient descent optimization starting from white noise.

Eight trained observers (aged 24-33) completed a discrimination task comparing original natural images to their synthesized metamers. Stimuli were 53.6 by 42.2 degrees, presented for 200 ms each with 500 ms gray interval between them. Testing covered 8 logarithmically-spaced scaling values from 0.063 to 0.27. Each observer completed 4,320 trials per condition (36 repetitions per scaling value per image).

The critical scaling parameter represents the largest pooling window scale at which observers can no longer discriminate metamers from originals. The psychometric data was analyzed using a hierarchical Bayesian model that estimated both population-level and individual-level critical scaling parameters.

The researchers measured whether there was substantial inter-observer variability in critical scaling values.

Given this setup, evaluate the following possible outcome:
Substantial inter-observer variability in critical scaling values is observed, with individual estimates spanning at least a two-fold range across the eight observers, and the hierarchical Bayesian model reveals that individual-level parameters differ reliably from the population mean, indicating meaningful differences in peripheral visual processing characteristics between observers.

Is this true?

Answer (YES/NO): NO